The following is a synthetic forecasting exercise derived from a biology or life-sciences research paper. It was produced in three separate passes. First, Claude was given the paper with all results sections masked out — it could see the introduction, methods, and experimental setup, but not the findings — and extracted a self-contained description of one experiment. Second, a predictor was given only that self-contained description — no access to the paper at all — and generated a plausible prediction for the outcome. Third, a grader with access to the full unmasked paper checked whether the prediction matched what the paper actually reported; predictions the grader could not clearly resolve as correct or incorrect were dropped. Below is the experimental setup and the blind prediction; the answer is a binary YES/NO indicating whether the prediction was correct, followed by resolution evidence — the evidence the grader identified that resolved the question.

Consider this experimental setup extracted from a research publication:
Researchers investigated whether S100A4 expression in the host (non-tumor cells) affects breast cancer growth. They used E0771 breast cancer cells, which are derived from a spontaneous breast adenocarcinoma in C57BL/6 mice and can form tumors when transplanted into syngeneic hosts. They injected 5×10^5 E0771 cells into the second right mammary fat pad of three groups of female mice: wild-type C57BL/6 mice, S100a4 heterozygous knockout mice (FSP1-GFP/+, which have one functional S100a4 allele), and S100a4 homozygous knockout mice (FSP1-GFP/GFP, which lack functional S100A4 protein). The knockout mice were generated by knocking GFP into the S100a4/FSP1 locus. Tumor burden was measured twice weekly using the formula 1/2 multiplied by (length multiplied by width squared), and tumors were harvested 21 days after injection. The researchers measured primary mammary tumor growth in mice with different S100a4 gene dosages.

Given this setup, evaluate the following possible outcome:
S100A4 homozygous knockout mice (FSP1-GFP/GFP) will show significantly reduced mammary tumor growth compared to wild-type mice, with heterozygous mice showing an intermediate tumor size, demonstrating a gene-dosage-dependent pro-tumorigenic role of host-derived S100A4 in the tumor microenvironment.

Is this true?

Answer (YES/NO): NO